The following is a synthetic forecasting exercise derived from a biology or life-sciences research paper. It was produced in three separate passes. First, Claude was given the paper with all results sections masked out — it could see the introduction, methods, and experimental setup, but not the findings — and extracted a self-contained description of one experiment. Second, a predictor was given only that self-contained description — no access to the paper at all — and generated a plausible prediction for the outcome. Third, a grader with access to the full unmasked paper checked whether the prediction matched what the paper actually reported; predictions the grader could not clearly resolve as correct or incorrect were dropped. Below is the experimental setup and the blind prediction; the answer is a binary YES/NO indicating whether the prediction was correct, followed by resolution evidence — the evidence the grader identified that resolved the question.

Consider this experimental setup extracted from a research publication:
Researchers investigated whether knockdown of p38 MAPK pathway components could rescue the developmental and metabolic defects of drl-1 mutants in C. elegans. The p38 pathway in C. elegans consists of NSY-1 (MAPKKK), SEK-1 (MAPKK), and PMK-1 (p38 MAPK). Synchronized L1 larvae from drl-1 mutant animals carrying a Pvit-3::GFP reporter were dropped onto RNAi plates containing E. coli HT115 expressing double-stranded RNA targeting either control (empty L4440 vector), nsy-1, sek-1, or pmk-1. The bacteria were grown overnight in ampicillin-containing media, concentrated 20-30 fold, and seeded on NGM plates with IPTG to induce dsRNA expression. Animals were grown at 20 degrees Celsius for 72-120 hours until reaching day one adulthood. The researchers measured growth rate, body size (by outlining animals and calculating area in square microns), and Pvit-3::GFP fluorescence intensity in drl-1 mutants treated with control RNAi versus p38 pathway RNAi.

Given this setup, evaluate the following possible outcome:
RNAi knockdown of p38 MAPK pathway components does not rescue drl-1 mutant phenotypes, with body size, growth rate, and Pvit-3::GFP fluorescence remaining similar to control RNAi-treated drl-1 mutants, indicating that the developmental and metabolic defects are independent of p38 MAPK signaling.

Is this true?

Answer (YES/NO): NO